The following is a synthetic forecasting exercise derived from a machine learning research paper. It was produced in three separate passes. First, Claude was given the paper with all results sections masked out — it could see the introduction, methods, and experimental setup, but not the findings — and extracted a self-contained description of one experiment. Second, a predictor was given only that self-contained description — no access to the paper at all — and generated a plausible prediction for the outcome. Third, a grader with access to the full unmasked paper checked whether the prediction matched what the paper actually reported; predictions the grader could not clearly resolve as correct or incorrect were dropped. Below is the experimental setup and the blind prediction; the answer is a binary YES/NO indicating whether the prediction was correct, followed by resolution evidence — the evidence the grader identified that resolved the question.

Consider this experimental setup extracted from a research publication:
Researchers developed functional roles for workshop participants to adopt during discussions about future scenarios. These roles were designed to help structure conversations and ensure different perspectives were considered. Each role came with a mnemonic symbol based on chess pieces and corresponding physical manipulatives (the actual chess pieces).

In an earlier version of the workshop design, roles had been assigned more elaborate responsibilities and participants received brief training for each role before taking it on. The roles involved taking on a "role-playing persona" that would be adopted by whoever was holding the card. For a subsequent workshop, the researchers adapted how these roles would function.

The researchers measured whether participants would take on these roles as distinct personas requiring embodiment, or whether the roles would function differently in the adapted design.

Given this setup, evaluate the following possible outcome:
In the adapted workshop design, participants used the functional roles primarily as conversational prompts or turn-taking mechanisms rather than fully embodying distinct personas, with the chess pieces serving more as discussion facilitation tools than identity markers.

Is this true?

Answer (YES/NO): YES